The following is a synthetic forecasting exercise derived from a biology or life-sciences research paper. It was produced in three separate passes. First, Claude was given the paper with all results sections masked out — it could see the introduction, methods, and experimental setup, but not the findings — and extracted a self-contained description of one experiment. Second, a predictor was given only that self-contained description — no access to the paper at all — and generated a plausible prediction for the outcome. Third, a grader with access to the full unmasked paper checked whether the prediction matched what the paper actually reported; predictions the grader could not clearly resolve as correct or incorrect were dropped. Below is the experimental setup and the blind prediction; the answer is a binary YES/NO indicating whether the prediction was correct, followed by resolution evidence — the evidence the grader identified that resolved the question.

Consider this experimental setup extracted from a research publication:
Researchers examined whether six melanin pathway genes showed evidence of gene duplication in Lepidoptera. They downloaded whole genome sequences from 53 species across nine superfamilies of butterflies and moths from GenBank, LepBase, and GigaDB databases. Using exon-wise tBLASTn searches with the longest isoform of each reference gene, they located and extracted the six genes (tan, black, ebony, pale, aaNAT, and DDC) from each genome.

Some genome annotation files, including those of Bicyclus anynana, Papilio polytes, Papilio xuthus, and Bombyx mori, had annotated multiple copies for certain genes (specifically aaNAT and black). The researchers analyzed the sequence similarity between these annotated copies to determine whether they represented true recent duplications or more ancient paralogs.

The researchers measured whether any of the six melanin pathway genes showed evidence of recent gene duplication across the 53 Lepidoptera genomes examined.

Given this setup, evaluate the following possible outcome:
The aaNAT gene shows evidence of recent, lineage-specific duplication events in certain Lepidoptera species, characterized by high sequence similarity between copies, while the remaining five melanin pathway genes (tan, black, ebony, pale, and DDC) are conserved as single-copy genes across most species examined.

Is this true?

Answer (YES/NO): NO